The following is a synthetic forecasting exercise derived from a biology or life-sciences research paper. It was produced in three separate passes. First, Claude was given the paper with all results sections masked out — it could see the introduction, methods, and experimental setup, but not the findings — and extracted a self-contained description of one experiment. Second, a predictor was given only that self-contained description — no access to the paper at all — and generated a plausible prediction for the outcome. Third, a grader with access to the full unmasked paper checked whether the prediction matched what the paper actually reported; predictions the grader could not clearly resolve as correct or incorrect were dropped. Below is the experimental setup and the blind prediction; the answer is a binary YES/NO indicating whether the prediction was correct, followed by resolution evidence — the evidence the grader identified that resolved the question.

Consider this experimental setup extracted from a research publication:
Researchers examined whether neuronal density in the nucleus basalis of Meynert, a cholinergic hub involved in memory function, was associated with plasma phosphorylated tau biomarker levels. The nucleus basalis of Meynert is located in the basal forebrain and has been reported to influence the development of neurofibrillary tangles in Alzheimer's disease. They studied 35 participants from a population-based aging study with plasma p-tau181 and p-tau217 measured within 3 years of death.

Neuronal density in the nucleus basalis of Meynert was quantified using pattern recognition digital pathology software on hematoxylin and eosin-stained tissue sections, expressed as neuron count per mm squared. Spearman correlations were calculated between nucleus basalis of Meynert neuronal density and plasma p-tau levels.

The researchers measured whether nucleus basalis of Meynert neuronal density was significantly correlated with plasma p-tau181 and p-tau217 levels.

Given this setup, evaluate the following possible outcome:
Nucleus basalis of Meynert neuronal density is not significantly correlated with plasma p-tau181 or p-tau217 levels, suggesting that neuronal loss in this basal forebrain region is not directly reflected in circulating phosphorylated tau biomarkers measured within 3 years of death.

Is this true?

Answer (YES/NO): YES